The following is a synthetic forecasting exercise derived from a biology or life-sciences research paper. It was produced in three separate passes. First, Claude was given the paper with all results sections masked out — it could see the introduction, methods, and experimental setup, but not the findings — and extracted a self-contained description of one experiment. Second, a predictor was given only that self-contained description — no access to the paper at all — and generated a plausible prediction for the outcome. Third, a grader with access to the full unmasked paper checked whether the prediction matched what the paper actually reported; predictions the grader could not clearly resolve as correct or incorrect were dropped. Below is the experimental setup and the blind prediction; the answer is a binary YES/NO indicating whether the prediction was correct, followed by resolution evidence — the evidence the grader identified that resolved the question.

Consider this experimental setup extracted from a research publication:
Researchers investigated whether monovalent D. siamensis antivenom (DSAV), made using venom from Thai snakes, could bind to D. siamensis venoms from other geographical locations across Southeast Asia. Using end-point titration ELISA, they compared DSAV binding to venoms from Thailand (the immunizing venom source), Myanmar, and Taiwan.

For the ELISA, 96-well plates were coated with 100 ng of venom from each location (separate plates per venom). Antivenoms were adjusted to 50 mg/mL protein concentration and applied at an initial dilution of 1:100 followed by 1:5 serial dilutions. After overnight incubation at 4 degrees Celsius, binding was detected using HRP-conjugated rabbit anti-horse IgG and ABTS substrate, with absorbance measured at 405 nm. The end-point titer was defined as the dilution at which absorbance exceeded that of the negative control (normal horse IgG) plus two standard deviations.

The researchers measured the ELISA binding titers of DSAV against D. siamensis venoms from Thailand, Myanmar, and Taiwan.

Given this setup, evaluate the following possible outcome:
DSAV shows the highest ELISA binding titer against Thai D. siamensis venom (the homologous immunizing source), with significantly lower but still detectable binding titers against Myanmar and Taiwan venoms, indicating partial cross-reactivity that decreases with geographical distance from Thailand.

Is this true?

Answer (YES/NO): NO